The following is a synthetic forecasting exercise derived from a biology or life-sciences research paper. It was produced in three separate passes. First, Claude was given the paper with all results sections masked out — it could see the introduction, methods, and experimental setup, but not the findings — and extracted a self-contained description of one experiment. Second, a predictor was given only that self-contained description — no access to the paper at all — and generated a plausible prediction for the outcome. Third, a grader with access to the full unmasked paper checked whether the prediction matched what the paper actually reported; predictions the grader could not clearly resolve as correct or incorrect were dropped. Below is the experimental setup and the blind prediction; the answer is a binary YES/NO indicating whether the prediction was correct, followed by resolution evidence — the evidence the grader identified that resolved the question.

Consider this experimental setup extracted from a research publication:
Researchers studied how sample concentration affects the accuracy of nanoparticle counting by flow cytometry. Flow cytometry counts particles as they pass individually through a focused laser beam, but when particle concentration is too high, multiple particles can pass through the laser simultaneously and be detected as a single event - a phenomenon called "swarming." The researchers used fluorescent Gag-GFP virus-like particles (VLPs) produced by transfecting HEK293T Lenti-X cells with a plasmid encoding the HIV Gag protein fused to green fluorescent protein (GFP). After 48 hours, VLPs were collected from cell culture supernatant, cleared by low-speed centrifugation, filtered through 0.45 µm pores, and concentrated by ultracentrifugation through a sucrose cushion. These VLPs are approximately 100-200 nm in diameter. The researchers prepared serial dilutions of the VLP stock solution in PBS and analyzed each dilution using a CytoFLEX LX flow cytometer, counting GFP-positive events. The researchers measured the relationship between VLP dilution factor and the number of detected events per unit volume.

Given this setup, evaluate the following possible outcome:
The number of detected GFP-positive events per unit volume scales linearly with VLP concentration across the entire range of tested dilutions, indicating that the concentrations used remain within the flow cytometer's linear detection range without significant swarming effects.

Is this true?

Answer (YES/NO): YES